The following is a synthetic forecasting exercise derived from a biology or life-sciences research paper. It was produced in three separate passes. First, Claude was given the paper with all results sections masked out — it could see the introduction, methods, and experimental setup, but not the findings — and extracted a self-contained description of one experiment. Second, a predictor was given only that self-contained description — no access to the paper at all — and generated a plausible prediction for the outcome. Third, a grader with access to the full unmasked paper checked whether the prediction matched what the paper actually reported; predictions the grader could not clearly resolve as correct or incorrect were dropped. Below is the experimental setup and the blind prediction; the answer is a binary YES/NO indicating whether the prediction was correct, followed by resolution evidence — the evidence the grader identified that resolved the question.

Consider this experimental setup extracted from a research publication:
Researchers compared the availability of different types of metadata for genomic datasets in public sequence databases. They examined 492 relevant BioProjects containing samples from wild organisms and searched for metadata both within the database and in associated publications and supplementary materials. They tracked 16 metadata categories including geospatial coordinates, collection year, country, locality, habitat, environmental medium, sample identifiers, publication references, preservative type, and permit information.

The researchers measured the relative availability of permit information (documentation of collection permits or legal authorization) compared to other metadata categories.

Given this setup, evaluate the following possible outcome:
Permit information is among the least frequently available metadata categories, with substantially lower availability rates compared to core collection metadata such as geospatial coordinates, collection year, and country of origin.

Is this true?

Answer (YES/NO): YES